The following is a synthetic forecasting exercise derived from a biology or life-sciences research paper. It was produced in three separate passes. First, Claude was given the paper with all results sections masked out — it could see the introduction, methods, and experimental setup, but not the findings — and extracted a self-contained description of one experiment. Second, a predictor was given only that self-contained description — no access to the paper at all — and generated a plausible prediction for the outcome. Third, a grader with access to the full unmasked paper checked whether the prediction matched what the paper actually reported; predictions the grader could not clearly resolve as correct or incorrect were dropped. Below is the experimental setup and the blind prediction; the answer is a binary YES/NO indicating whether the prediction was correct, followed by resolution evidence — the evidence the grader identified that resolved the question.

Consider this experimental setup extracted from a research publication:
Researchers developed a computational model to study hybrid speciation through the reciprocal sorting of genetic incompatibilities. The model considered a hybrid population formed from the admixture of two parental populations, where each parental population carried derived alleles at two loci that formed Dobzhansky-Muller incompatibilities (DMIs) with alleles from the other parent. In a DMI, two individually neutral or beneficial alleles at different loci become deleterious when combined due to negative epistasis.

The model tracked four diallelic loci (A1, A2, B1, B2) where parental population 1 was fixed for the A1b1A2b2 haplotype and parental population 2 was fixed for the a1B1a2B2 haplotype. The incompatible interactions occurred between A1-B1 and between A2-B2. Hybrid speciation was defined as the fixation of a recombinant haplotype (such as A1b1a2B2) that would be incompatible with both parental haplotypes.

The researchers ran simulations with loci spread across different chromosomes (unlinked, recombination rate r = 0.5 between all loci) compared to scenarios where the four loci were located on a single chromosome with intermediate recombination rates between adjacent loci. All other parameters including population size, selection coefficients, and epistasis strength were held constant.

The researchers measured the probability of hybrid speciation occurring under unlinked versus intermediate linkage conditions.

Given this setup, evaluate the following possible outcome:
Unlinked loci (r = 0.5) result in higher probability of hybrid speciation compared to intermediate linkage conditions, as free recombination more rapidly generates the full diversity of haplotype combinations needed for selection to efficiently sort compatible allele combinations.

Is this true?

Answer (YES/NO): NO